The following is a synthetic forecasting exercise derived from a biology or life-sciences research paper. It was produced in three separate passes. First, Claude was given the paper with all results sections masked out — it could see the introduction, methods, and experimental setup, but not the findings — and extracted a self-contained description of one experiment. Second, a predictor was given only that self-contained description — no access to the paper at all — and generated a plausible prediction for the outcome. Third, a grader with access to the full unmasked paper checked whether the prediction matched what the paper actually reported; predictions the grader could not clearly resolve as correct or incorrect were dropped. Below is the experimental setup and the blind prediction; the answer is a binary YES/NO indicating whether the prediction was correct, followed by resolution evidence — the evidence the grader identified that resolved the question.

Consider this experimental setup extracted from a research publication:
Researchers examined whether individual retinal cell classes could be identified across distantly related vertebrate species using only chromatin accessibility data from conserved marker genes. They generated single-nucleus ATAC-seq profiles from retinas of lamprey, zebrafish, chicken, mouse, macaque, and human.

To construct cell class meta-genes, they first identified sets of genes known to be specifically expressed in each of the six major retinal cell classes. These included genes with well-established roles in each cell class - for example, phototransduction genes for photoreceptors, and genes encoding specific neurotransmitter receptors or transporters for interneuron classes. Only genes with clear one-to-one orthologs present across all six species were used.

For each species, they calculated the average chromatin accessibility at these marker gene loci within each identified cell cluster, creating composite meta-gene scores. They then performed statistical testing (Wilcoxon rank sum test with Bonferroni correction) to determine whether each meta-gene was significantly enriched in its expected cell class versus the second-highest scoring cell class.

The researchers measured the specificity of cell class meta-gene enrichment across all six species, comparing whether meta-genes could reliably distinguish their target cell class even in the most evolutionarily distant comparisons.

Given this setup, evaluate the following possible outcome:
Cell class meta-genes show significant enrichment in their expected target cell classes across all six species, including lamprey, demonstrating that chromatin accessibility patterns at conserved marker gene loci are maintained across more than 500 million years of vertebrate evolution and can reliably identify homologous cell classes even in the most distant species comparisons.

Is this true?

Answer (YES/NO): YES